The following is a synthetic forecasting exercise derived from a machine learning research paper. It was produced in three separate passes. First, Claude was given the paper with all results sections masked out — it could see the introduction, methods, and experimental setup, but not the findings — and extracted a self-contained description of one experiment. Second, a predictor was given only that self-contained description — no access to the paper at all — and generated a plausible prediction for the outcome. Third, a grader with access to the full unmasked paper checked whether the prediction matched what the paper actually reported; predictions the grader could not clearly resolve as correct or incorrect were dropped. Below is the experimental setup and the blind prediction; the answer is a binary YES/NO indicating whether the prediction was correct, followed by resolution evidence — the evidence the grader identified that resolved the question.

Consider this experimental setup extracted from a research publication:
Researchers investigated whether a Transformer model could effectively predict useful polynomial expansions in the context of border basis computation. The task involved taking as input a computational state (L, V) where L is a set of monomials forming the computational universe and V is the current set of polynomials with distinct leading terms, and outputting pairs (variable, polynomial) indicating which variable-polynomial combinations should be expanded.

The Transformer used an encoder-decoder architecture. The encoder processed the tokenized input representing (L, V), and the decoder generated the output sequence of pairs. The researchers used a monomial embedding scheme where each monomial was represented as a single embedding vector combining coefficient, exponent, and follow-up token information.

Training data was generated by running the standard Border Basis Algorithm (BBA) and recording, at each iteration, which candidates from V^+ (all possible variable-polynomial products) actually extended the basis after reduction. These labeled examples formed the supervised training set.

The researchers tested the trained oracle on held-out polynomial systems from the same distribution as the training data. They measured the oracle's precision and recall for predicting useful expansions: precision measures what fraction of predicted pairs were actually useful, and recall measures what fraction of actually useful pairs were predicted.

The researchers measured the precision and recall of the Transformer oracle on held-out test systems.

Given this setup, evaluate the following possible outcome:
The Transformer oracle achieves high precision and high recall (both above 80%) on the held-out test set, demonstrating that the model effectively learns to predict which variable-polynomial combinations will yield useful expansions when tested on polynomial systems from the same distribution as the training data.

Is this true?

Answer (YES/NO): YES